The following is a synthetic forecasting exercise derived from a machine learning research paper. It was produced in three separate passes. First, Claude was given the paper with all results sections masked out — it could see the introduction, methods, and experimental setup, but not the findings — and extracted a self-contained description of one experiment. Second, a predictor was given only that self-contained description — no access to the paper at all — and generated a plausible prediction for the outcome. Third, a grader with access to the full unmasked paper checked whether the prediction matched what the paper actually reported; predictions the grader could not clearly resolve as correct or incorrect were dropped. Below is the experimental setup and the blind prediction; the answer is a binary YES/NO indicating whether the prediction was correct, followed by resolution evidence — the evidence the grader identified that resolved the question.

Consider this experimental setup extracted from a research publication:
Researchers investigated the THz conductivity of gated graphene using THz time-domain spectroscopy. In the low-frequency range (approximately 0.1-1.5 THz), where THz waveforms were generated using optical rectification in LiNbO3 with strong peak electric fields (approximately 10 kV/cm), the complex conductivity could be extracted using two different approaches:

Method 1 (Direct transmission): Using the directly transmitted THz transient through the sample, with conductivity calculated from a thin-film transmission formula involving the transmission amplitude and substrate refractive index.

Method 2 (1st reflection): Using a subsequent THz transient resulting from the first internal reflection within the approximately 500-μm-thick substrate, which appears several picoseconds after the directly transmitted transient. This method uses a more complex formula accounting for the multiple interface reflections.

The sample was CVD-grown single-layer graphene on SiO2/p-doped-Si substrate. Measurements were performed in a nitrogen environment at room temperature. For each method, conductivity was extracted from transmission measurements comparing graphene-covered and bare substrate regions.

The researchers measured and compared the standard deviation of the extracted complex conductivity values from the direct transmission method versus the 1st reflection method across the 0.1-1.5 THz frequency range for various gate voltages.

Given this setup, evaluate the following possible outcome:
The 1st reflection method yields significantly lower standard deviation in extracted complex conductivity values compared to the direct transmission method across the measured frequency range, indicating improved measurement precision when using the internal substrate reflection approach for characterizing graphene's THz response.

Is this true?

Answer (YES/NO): YES